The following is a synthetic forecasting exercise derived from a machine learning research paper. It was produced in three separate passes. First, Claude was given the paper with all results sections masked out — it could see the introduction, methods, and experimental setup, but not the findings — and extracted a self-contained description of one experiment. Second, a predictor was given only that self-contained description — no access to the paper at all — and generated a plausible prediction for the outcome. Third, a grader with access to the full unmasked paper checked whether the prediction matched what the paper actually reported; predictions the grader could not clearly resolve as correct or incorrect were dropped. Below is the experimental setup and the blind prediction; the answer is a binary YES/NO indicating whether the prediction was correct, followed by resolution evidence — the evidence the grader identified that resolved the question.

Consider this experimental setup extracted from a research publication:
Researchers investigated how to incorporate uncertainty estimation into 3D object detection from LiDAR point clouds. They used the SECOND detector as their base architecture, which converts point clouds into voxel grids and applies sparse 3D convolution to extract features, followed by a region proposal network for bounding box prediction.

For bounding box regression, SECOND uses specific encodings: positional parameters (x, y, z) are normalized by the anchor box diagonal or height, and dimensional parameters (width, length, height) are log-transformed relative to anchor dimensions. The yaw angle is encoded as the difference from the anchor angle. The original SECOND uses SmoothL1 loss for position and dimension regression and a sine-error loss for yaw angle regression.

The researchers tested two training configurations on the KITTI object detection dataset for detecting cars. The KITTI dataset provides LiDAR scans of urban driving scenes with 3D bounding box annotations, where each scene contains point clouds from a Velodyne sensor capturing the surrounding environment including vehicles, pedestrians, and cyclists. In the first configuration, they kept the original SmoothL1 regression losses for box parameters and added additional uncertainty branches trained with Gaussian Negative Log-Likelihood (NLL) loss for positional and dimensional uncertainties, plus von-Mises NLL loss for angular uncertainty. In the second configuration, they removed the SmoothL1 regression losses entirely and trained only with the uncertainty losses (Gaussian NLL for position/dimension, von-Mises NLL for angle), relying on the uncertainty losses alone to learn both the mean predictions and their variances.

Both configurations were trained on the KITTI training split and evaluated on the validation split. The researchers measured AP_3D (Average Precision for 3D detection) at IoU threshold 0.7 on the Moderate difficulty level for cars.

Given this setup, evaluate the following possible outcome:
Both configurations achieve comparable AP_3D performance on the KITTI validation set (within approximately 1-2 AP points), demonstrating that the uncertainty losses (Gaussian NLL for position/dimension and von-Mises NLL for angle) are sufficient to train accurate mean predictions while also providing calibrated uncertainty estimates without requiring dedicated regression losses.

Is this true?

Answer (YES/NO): NO